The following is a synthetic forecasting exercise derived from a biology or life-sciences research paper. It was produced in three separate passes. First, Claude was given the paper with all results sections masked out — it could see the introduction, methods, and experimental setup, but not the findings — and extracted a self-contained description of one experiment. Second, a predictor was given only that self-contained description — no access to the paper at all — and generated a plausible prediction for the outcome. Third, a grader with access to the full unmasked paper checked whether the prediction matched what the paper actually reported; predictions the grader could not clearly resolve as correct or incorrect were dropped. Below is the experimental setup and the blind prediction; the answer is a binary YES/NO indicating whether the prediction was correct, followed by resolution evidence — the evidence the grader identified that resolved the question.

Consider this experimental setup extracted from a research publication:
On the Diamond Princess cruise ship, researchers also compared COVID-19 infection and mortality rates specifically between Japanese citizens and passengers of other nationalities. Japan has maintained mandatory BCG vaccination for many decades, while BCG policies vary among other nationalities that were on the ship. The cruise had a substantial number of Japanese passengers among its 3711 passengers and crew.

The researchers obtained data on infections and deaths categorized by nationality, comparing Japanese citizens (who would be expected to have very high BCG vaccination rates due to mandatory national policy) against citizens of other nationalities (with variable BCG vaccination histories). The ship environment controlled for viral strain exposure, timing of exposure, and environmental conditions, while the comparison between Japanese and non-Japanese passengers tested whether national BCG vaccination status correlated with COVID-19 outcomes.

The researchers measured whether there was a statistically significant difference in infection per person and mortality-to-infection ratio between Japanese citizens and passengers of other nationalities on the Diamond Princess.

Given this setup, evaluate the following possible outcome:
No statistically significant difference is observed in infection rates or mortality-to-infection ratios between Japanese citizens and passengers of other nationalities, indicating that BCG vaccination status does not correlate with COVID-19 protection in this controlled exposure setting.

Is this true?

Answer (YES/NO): YES